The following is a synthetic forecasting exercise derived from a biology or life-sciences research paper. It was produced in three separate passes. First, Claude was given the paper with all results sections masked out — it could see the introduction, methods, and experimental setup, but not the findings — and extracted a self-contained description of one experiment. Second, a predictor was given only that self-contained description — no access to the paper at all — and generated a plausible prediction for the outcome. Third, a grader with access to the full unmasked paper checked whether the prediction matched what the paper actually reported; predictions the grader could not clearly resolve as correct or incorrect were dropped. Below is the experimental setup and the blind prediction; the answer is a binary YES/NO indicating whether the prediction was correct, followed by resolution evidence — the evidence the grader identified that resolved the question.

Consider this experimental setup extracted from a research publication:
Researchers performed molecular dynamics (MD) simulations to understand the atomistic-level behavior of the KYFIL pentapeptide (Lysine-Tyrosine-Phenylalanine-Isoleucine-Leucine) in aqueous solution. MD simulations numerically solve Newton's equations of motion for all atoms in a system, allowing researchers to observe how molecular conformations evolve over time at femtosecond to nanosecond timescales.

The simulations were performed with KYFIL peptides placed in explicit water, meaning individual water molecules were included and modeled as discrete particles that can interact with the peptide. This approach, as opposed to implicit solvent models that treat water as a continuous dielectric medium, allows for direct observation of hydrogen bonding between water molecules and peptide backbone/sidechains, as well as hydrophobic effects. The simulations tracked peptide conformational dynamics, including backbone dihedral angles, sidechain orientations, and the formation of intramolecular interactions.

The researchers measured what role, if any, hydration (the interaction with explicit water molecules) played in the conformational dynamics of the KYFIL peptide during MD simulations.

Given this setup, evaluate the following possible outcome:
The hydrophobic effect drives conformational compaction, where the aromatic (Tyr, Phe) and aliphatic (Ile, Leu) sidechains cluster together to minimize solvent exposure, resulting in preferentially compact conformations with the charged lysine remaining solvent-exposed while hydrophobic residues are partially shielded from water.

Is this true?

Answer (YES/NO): YES